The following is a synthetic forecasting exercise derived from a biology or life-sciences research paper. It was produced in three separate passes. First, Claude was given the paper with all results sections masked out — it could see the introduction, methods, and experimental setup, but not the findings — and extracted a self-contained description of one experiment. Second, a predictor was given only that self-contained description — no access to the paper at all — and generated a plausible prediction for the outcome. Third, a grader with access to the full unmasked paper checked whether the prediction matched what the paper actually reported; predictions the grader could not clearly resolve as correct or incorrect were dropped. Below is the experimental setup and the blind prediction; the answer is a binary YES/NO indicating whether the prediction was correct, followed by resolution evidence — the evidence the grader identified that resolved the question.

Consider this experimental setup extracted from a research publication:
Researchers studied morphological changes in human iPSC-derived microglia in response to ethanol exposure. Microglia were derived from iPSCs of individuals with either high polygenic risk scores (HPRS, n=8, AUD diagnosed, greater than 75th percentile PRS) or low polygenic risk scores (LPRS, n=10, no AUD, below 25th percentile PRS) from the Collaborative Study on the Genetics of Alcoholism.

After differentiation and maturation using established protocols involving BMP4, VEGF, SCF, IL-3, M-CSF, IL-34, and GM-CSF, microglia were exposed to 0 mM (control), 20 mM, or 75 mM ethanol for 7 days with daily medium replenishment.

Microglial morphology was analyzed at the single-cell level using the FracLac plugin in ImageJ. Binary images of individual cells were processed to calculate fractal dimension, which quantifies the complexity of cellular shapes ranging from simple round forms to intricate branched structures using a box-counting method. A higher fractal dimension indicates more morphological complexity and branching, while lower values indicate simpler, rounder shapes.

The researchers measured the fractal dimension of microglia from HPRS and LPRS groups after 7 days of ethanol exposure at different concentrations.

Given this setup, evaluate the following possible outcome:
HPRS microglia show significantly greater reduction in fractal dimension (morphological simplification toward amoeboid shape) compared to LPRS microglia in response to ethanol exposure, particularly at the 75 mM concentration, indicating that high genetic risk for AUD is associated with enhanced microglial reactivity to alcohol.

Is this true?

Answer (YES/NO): YES